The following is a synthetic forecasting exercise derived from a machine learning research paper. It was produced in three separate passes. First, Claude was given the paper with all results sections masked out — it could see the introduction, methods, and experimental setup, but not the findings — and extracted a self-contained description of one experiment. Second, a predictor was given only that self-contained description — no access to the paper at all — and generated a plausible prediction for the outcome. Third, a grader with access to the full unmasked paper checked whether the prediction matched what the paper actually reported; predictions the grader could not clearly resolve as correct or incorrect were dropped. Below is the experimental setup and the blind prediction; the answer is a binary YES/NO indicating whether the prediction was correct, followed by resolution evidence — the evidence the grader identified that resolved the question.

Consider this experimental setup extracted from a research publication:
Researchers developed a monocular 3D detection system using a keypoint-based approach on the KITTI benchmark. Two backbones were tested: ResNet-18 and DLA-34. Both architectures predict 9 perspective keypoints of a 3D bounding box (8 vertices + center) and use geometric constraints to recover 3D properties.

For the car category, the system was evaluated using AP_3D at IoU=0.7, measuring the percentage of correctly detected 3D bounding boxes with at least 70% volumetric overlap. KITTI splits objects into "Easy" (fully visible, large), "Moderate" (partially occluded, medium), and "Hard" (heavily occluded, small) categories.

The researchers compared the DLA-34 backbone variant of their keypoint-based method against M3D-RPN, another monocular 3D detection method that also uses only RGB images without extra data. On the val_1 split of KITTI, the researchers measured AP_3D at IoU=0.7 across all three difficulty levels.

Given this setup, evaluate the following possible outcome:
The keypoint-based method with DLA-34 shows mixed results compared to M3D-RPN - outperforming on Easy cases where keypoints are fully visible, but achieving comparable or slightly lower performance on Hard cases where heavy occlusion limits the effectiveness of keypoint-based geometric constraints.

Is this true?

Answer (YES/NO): NO